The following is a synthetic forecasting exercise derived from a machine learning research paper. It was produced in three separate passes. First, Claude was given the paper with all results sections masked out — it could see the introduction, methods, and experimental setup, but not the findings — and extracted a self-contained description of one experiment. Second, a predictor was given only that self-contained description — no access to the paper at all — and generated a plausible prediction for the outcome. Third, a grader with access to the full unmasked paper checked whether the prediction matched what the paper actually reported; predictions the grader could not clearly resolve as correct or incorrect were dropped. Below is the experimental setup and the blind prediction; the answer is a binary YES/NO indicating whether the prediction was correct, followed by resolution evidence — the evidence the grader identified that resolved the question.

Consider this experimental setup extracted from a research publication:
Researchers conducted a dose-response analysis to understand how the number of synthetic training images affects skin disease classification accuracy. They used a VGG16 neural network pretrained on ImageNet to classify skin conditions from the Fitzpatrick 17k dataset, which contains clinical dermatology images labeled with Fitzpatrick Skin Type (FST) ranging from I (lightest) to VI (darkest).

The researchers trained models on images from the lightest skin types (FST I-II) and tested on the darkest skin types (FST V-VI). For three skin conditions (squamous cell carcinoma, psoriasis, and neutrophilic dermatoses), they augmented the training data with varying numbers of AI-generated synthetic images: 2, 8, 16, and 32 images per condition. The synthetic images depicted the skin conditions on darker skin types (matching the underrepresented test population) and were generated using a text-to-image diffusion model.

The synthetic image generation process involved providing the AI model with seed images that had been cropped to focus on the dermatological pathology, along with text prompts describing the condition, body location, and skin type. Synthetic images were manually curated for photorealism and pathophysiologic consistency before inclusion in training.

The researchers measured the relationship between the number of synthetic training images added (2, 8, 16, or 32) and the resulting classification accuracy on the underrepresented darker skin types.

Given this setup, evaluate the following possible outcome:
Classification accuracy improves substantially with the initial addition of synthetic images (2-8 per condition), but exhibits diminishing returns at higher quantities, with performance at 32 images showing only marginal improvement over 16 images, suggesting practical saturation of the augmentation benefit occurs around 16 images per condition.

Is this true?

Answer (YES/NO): NO